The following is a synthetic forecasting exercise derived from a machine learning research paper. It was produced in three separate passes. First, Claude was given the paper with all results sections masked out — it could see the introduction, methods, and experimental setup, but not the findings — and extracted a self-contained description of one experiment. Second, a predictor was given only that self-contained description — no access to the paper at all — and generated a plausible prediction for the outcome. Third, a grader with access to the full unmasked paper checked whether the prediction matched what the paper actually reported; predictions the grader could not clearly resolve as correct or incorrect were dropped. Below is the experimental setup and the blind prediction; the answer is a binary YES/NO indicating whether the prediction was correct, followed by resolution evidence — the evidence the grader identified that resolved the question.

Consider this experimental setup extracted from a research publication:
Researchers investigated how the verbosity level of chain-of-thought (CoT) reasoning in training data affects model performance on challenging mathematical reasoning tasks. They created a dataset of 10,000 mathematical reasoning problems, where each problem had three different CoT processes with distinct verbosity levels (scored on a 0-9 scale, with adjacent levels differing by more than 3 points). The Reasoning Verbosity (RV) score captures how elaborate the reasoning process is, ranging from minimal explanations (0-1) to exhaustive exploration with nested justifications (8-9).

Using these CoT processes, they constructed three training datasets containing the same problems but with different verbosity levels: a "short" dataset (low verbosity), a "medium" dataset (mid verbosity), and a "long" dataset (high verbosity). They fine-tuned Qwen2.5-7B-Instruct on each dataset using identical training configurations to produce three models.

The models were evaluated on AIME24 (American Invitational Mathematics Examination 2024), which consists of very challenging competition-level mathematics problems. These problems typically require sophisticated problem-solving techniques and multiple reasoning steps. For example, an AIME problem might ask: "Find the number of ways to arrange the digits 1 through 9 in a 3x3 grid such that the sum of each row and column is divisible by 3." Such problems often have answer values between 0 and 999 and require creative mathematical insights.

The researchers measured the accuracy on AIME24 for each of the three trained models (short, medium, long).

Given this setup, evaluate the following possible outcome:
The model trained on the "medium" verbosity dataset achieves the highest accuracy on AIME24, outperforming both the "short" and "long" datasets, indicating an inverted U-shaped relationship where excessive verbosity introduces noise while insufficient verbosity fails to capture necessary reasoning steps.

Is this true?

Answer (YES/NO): NO